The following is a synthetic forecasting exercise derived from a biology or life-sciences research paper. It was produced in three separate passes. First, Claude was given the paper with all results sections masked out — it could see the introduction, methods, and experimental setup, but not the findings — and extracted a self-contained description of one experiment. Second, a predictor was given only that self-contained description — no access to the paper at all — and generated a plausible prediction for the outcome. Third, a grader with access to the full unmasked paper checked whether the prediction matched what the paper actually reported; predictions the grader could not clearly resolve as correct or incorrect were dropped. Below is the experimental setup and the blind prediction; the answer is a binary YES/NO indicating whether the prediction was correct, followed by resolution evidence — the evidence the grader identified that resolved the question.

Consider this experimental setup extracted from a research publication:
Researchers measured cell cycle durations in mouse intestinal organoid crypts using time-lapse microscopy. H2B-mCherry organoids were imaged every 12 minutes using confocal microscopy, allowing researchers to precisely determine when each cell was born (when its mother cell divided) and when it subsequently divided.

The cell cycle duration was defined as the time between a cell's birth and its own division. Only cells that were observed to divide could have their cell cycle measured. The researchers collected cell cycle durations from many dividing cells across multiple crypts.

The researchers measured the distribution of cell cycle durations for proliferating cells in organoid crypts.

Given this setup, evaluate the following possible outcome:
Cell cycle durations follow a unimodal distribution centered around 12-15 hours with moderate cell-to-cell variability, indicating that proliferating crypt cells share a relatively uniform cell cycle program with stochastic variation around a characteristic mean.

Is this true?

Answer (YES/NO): NO